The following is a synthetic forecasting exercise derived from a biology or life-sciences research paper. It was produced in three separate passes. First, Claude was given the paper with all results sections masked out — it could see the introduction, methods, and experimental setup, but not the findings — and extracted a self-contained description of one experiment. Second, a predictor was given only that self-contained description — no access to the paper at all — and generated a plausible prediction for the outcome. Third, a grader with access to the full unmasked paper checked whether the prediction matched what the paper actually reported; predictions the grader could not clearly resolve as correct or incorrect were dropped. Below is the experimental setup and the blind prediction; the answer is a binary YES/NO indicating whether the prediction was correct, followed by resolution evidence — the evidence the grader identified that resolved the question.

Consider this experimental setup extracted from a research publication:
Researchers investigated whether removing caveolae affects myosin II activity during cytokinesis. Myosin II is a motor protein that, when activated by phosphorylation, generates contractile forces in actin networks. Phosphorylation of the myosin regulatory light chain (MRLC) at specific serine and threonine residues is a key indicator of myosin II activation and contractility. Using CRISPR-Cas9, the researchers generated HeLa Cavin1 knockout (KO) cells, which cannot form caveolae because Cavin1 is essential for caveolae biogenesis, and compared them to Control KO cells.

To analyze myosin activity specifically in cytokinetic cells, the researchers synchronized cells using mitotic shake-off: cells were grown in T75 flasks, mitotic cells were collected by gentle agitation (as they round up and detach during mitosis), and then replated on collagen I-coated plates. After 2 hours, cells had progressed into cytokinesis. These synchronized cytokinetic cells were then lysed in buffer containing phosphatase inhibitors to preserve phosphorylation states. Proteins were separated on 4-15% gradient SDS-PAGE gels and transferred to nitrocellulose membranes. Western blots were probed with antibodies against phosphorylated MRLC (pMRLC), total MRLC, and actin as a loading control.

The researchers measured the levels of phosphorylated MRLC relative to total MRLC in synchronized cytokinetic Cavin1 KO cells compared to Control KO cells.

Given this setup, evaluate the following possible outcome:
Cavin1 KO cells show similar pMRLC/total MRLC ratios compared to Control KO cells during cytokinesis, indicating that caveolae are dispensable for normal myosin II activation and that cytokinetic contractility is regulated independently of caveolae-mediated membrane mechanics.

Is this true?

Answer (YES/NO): NO